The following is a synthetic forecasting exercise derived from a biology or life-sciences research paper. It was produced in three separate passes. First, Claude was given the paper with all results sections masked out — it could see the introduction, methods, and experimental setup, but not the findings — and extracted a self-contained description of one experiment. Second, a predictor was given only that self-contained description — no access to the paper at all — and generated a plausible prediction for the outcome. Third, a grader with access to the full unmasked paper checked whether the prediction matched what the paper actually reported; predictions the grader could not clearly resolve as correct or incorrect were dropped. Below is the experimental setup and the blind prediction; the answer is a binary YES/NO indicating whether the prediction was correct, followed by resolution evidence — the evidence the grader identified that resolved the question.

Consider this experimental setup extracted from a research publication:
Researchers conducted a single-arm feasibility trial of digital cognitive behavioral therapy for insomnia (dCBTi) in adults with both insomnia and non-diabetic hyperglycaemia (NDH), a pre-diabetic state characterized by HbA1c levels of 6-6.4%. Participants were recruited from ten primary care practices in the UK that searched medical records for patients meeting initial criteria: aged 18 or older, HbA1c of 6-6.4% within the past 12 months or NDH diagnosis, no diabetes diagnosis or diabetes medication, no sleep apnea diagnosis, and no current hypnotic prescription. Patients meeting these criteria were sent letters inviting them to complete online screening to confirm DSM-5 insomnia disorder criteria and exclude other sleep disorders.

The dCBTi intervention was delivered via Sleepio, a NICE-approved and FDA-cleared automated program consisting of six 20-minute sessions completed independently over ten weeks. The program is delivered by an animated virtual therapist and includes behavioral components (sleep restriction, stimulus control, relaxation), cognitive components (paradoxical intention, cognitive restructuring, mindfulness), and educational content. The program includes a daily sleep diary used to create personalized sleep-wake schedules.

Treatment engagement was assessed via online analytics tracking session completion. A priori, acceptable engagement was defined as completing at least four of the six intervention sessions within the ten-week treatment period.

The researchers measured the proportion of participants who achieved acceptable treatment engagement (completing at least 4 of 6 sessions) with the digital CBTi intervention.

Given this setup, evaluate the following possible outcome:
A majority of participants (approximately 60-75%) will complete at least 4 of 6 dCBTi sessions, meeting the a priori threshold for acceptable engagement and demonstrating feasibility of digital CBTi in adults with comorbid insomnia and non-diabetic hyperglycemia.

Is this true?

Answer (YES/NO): NO